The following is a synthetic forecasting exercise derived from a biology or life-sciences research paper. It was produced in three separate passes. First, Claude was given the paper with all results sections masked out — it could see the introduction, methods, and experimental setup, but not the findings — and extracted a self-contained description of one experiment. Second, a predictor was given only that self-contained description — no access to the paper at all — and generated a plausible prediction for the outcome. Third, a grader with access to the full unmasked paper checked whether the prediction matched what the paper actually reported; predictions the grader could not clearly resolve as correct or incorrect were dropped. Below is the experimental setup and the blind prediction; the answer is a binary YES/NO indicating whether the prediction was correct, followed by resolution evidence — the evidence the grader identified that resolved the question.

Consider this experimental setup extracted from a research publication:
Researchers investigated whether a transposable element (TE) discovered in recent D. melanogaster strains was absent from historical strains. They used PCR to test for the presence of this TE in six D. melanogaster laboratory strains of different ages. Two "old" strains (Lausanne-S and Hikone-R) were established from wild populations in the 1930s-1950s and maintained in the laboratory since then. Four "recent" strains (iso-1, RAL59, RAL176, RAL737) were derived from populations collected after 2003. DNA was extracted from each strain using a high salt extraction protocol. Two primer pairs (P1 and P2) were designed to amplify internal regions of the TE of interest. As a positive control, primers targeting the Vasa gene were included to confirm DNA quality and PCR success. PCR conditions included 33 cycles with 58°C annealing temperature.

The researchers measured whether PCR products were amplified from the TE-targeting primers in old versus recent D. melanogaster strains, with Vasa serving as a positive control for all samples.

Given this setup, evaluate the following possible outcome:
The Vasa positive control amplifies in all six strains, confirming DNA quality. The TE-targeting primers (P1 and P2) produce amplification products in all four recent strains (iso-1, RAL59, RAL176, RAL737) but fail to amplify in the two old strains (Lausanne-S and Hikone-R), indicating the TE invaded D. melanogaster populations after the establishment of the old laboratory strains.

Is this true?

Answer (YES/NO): NO